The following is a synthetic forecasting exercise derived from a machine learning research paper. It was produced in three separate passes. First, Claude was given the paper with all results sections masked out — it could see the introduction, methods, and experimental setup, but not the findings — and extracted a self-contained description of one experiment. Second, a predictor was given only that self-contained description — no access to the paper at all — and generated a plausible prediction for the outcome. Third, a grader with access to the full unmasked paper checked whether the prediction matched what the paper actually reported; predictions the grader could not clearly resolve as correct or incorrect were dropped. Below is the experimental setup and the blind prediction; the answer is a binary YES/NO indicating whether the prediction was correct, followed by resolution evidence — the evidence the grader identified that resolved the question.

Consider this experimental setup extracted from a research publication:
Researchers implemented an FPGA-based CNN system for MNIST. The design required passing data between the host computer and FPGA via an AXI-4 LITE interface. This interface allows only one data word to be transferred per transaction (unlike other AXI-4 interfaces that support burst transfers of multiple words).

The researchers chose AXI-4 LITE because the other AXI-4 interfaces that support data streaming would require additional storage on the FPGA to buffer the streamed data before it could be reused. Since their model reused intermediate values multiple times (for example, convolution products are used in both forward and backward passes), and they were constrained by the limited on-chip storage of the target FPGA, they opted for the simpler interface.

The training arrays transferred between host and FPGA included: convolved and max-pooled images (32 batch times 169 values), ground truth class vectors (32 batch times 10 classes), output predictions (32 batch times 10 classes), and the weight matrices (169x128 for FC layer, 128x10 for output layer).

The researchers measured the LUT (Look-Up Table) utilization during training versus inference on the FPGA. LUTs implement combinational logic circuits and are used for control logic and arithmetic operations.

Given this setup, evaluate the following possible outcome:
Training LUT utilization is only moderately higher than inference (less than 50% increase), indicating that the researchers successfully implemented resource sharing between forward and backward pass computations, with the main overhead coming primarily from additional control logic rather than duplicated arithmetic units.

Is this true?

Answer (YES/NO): YES